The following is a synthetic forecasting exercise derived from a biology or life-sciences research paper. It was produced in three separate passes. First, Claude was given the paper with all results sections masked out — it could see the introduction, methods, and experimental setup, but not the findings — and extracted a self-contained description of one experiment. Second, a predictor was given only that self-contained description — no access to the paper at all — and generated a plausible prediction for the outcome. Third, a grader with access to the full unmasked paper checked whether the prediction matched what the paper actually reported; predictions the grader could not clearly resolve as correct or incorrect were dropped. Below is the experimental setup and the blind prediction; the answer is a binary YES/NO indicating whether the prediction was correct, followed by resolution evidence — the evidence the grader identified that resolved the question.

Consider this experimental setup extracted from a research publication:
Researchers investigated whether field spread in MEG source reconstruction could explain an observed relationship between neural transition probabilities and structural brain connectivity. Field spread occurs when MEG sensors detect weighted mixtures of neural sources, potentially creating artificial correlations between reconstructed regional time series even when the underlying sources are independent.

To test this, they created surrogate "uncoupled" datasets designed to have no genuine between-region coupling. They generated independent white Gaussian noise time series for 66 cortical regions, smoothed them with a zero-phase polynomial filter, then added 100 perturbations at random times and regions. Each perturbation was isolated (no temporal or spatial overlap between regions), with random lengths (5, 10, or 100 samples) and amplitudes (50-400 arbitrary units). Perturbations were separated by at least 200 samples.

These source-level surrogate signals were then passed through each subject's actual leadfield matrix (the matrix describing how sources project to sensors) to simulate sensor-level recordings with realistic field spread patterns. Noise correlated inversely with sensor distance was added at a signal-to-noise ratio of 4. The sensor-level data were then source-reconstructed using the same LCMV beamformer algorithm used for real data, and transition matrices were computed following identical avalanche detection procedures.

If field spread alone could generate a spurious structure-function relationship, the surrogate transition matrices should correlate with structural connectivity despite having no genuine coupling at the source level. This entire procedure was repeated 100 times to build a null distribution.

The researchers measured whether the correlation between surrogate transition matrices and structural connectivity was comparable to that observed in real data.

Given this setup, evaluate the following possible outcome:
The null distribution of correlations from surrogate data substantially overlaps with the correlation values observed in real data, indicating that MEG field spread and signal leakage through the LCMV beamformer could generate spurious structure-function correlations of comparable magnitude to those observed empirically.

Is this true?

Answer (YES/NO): NO